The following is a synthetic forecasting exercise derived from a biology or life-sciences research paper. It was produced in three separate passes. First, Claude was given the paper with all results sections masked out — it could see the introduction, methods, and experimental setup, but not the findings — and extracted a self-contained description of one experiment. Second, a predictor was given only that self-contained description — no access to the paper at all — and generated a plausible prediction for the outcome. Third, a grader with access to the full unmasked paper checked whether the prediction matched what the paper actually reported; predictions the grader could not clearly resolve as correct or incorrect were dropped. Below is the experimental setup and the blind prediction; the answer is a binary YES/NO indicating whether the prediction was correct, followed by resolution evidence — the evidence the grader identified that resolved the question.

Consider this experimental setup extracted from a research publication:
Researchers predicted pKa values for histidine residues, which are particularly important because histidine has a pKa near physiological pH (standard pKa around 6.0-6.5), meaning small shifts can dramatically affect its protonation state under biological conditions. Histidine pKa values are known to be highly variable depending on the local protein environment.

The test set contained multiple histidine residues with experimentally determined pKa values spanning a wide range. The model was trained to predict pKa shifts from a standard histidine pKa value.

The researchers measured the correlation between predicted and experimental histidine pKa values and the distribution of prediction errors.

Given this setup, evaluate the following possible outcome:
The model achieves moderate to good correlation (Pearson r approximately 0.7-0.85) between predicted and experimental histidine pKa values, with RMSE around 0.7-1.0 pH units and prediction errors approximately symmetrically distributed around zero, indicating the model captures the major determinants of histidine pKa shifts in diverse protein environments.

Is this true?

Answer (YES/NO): NO